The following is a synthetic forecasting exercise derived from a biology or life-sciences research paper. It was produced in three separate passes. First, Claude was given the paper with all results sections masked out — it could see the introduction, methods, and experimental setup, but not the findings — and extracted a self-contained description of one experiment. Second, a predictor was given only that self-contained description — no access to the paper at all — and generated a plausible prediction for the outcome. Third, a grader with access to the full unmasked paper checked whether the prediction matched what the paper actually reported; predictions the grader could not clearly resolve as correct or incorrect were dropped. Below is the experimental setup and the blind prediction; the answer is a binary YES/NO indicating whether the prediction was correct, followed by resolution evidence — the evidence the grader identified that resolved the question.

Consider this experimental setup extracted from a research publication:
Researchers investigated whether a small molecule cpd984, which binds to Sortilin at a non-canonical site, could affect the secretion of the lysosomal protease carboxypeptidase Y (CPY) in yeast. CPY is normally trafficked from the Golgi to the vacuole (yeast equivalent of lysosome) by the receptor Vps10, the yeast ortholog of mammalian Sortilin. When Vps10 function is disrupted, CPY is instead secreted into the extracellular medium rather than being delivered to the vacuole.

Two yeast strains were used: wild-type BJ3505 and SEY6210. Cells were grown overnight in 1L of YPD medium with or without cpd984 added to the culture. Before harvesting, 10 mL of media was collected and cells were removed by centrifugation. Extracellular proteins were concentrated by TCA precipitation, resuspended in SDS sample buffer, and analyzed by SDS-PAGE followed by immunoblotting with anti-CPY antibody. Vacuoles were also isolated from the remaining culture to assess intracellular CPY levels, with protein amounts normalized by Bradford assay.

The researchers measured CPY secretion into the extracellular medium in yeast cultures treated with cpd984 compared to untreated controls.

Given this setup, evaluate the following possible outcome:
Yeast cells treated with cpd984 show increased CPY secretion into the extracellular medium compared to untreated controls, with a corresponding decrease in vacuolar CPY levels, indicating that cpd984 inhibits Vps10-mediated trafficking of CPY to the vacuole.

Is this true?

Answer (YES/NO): NO